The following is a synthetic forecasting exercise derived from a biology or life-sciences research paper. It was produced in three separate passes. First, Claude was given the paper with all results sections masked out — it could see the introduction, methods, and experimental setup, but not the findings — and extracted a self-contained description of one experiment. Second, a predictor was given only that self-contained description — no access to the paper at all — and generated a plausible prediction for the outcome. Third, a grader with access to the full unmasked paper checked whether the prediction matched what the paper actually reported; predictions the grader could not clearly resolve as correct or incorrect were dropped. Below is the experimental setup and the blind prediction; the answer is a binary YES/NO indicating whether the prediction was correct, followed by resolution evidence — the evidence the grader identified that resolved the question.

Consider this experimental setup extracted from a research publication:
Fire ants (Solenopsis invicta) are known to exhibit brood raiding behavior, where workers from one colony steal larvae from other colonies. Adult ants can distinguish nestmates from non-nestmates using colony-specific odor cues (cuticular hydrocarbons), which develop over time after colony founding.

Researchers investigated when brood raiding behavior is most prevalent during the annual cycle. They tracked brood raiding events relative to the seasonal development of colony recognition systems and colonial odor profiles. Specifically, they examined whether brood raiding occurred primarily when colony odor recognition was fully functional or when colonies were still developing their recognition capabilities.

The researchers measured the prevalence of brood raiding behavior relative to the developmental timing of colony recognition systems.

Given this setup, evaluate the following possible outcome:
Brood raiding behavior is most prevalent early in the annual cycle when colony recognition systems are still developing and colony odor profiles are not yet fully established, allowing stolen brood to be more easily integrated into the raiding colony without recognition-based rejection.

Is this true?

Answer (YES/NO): YES